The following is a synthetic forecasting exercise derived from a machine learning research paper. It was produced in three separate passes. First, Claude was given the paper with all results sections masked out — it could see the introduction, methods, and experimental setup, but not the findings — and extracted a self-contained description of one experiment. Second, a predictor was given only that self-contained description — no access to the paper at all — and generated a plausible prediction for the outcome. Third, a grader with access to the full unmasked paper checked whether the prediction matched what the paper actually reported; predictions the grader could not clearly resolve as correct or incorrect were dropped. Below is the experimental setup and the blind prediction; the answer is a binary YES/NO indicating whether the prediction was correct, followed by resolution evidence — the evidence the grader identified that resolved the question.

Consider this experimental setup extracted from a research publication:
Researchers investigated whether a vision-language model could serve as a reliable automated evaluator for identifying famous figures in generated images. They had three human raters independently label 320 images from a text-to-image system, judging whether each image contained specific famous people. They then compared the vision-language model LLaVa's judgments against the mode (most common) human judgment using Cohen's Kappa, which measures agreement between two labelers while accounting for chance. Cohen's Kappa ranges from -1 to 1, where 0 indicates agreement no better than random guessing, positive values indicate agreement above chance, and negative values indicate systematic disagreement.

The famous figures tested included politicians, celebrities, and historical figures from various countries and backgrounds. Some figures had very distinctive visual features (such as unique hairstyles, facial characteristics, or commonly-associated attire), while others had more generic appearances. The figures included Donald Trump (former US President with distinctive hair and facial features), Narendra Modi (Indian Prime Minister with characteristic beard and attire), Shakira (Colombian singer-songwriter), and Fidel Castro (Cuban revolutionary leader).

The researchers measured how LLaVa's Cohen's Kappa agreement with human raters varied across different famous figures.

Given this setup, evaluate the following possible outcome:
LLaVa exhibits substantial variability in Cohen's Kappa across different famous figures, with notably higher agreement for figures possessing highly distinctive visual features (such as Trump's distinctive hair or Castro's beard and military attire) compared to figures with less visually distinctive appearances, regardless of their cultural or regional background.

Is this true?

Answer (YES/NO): NO